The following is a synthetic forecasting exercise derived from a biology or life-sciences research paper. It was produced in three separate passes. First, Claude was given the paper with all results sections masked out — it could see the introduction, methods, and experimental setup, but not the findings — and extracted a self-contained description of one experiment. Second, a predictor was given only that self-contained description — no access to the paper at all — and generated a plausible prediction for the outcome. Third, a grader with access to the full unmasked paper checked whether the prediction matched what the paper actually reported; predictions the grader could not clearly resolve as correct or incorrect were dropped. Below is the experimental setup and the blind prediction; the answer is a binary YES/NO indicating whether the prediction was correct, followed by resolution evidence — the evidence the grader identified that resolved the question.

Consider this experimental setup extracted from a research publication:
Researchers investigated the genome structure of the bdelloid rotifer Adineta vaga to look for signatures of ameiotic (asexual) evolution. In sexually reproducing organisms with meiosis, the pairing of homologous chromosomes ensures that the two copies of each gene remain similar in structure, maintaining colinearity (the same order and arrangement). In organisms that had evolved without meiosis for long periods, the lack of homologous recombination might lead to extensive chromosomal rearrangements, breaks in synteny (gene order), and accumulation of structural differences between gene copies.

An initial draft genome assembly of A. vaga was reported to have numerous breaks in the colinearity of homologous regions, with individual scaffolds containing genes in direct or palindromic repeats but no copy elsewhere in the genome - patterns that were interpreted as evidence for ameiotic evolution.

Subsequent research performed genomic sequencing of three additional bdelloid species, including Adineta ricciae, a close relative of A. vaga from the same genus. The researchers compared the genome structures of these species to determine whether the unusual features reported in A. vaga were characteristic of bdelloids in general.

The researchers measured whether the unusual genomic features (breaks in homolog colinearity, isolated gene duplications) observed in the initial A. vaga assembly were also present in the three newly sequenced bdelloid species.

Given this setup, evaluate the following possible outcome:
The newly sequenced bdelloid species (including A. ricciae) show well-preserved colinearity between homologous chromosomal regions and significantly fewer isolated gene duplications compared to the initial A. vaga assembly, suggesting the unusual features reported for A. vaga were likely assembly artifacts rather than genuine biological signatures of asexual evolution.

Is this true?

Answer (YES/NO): YES